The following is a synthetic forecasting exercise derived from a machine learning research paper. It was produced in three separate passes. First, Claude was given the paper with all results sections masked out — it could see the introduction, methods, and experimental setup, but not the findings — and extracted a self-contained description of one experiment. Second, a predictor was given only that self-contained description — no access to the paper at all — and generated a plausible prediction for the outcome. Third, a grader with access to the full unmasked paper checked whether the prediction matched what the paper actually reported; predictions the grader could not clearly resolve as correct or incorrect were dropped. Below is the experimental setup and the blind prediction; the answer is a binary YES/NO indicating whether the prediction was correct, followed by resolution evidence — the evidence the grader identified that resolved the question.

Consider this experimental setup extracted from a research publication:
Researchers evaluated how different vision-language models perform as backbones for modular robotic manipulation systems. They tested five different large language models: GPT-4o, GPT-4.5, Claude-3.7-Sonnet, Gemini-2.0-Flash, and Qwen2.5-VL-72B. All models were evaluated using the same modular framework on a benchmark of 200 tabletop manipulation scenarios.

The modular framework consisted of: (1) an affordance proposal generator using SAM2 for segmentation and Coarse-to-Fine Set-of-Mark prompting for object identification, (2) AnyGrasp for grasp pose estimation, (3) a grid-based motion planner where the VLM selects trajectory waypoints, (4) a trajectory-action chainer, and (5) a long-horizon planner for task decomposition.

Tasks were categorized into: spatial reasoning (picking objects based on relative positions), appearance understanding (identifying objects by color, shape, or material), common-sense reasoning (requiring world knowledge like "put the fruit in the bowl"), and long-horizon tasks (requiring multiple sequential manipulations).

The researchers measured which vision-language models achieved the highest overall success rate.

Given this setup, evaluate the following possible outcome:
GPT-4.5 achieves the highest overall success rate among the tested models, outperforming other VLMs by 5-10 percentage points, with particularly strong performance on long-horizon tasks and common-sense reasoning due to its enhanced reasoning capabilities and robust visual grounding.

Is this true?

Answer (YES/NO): NO